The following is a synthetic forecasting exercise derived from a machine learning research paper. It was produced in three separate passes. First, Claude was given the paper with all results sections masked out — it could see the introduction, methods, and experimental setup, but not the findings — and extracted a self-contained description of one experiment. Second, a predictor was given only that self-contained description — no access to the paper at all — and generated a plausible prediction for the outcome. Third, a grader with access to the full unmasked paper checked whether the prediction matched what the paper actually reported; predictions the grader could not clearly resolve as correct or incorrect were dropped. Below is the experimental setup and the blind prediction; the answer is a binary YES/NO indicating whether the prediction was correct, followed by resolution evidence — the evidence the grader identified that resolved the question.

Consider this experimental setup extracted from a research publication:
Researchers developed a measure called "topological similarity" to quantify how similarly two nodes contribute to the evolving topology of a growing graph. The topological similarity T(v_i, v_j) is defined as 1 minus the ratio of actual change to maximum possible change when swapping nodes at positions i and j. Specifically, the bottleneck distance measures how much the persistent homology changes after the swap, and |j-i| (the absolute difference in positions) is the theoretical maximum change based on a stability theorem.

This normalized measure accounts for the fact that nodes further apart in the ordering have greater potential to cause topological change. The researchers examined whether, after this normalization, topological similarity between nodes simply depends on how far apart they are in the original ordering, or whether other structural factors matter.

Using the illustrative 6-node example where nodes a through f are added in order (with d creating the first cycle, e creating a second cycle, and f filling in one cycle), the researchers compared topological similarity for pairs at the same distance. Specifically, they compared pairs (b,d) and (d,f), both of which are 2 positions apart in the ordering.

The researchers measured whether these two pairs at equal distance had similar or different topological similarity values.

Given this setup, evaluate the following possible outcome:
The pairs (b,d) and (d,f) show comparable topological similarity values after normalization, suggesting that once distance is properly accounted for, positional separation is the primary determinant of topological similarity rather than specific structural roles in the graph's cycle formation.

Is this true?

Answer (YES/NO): NO